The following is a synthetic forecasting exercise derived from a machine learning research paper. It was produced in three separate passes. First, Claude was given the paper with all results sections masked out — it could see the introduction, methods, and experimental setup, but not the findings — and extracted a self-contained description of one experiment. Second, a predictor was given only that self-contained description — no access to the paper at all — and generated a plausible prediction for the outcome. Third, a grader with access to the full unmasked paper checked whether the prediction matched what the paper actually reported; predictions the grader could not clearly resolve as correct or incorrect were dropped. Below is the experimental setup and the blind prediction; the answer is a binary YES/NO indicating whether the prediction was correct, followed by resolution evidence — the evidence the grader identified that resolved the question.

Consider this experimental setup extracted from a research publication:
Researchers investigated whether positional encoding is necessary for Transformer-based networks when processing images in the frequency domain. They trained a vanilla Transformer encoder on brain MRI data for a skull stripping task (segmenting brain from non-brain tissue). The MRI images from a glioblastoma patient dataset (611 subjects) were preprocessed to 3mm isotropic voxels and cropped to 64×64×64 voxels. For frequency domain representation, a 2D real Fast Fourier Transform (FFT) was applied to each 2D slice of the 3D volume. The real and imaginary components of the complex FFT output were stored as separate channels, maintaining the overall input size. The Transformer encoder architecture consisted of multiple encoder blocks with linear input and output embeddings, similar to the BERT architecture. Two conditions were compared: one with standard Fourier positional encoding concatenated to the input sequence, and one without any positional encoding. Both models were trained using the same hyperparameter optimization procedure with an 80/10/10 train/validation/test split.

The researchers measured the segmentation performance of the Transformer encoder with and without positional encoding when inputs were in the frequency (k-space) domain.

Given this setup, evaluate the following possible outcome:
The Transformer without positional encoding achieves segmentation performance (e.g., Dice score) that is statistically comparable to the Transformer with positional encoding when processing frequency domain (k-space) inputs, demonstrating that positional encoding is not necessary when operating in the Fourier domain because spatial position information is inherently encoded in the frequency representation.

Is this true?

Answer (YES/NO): YES